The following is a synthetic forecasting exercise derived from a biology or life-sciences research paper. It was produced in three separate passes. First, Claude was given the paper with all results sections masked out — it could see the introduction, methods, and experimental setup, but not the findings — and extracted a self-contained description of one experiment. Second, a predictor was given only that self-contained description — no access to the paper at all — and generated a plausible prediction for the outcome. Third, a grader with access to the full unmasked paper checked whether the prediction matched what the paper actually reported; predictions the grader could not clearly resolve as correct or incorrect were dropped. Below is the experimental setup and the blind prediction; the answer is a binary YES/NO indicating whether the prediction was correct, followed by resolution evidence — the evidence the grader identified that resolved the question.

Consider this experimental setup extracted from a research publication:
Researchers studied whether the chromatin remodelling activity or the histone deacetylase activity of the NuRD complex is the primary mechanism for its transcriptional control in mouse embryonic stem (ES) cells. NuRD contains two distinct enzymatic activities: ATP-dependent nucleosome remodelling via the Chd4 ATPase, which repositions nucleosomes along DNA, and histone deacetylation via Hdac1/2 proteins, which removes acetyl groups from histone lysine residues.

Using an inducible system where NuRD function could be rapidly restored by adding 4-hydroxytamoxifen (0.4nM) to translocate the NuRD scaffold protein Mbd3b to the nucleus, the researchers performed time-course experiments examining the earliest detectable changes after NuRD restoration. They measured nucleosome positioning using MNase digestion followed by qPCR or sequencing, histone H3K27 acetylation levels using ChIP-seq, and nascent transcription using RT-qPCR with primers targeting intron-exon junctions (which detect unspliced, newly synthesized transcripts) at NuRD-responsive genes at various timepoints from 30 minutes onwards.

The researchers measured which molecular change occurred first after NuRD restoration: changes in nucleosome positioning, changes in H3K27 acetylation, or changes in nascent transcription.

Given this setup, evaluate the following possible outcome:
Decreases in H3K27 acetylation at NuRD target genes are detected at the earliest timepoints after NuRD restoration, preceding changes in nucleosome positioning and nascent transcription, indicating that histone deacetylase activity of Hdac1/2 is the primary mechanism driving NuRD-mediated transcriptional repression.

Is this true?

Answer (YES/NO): NO